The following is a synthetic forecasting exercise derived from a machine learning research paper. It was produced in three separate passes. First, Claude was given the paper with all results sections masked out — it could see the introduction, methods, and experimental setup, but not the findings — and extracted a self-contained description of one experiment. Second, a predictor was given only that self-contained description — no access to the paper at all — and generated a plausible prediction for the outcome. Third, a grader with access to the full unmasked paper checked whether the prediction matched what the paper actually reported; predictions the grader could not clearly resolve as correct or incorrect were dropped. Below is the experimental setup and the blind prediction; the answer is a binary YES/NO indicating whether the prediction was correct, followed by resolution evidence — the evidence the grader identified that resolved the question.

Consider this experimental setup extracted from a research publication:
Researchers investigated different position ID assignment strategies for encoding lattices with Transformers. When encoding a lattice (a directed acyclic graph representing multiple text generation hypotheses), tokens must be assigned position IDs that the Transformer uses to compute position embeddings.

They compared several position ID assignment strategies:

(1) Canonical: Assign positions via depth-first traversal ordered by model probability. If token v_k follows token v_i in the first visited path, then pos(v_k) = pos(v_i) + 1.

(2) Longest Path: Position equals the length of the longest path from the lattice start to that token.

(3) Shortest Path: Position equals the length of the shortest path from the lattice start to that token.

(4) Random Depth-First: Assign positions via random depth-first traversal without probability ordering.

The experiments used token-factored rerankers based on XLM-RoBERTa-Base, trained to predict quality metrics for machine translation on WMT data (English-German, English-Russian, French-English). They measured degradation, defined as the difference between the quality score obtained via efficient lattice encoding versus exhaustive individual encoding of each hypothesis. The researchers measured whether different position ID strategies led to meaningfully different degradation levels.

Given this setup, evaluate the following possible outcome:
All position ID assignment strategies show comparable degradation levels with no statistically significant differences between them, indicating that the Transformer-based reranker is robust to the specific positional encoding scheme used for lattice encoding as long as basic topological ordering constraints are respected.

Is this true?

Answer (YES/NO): YES